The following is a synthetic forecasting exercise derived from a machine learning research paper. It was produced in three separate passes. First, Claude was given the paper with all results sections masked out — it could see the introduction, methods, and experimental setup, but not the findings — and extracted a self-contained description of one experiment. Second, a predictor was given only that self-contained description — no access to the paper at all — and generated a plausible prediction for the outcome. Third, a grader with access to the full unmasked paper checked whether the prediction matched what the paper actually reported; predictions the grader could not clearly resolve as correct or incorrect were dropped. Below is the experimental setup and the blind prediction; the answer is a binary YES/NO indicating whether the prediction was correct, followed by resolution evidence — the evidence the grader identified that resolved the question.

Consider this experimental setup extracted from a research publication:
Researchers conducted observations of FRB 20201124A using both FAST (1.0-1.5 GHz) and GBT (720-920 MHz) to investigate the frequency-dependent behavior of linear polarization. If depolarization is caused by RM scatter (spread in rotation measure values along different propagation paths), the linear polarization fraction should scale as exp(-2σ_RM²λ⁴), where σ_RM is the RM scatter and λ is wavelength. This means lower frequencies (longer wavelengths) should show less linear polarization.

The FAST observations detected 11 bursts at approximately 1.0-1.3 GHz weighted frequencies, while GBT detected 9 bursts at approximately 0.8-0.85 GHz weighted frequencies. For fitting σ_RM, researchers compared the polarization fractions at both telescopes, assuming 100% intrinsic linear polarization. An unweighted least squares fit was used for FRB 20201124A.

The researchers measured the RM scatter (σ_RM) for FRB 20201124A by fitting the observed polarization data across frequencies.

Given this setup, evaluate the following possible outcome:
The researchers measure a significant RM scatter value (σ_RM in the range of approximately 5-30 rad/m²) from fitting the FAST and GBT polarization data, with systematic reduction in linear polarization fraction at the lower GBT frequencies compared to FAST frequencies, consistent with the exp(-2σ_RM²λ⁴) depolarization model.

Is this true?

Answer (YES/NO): NO